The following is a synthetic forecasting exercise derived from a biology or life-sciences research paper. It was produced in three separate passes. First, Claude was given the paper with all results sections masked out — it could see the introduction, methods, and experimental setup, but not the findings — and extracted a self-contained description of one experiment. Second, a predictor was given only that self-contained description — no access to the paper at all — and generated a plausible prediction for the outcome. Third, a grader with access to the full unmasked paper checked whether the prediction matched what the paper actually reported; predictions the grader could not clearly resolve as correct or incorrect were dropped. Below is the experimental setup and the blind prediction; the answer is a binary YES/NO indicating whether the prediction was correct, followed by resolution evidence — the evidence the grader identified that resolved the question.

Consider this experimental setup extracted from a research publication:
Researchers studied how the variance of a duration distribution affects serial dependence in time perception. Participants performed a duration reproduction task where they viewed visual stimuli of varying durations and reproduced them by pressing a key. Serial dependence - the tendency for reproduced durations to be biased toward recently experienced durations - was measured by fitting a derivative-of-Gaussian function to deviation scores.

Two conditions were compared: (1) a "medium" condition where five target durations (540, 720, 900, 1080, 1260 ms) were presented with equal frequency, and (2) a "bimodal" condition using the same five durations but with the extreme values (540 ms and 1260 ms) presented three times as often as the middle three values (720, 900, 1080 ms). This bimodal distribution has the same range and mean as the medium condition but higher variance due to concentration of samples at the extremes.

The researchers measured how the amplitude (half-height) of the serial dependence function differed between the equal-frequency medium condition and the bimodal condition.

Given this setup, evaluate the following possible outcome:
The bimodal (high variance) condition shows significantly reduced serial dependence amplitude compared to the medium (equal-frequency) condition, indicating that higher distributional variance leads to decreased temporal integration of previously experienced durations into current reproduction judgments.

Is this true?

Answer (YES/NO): NO